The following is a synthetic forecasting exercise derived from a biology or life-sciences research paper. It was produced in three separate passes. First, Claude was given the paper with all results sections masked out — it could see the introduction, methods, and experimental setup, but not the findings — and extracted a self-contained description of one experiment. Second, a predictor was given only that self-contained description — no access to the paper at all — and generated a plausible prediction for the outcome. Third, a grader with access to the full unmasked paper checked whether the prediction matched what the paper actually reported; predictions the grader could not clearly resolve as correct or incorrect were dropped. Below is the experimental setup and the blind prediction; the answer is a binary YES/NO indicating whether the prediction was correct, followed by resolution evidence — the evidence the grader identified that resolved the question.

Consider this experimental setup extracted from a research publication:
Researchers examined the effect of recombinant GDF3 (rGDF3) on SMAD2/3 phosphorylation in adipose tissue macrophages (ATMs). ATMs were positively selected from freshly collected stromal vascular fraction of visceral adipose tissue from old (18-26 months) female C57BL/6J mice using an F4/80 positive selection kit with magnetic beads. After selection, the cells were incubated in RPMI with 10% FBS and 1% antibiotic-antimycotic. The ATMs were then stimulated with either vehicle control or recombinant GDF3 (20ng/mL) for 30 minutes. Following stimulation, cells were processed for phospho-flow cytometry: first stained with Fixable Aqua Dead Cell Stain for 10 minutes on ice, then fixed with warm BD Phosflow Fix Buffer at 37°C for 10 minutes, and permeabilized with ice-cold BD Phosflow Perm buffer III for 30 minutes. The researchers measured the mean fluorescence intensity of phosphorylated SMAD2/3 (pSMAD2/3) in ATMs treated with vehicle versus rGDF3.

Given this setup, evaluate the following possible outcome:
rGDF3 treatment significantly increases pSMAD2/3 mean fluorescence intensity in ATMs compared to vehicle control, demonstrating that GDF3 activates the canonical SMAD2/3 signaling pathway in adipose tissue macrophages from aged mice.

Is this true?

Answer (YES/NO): YES